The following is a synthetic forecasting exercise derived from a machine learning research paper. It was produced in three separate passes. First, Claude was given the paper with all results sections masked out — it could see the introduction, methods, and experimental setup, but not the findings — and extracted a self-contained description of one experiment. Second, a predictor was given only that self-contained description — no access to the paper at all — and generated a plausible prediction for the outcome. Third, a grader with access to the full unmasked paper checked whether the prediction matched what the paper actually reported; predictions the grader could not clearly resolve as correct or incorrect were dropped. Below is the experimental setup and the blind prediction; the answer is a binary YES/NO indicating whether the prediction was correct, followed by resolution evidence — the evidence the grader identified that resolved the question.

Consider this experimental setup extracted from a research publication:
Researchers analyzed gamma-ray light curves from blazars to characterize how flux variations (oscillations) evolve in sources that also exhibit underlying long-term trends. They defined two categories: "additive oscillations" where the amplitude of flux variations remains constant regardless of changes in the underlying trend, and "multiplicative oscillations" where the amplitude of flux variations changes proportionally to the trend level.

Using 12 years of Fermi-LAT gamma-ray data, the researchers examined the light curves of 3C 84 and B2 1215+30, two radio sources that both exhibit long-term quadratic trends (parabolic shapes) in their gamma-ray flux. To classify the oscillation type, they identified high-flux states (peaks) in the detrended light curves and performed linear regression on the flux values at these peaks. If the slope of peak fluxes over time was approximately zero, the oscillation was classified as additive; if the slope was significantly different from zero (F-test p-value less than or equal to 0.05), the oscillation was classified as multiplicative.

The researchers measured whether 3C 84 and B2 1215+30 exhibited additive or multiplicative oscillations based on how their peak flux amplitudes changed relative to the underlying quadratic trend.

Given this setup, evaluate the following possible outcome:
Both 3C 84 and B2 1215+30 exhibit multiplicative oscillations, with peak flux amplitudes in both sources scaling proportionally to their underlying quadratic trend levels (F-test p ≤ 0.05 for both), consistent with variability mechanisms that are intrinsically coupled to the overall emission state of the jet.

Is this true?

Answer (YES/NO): YES